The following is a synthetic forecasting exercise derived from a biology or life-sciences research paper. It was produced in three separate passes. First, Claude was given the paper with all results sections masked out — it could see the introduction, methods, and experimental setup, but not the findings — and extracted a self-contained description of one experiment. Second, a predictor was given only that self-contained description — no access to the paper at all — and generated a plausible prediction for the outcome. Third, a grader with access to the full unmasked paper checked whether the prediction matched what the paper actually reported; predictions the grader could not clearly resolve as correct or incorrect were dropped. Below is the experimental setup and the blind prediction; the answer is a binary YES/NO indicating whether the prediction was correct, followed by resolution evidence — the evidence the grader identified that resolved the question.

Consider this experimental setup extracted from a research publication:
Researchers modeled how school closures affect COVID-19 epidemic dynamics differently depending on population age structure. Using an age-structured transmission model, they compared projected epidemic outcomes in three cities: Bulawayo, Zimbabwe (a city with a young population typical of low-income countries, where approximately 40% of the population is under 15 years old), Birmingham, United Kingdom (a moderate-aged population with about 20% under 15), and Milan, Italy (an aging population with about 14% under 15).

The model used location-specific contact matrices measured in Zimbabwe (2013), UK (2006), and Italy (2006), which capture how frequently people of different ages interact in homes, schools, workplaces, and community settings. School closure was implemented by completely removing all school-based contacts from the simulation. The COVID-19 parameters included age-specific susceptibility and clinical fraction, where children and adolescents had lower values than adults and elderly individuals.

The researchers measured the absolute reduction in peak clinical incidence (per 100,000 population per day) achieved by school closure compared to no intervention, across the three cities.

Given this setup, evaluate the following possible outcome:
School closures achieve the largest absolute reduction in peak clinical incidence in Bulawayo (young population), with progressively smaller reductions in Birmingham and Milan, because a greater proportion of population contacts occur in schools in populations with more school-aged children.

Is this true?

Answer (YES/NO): NO